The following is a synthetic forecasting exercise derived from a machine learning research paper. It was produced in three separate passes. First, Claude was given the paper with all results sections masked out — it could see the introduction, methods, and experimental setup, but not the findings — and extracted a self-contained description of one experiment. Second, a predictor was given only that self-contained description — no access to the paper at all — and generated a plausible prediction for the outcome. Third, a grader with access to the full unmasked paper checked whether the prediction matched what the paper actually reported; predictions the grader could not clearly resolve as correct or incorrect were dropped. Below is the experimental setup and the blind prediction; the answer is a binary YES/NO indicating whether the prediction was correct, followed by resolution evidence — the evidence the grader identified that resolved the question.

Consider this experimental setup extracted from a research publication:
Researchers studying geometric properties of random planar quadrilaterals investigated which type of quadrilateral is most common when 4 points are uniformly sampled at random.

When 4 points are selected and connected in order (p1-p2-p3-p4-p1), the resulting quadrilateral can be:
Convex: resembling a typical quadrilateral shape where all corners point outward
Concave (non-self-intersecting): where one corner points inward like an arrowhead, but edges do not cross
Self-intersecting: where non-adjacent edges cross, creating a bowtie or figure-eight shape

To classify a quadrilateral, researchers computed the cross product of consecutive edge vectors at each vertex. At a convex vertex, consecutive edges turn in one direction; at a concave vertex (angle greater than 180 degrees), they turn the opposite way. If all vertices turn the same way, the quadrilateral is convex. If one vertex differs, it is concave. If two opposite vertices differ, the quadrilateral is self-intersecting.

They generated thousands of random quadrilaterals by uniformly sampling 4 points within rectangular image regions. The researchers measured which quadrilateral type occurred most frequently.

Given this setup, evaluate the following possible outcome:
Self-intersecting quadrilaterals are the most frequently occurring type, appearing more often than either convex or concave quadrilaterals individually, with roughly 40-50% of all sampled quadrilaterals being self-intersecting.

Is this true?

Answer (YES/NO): YES